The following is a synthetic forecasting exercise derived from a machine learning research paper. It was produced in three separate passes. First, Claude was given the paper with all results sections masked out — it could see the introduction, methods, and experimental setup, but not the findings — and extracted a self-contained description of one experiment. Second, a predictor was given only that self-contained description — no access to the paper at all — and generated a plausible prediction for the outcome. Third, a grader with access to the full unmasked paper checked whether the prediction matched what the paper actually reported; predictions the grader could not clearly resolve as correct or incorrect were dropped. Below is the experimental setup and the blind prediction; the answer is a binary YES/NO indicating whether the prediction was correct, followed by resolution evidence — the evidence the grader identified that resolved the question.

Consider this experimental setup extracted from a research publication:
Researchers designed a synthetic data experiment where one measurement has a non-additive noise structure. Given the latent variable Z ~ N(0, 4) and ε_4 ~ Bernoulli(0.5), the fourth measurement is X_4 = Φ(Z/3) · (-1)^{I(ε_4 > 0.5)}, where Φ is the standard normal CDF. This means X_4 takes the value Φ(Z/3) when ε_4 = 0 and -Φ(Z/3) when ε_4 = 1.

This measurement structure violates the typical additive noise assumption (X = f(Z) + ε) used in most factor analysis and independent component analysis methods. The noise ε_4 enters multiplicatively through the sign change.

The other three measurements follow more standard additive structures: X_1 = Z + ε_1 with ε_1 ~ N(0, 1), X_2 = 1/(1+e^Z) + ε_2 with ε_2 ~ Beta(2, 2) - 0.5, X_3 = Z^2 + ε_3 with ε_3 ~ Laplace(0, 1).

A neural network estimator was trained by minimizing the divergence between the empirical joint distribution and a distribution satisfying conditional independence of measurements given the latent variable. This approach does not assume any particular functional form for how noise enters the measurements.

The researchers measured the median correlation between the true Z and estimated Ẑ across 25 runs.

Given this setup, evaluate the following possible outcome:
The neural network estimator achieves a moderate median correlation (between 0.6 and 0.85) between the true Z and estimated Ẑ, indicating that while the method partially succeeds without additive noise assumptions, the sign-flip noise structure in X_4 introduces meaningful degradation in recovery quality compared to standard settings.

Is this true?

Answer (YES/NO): NO